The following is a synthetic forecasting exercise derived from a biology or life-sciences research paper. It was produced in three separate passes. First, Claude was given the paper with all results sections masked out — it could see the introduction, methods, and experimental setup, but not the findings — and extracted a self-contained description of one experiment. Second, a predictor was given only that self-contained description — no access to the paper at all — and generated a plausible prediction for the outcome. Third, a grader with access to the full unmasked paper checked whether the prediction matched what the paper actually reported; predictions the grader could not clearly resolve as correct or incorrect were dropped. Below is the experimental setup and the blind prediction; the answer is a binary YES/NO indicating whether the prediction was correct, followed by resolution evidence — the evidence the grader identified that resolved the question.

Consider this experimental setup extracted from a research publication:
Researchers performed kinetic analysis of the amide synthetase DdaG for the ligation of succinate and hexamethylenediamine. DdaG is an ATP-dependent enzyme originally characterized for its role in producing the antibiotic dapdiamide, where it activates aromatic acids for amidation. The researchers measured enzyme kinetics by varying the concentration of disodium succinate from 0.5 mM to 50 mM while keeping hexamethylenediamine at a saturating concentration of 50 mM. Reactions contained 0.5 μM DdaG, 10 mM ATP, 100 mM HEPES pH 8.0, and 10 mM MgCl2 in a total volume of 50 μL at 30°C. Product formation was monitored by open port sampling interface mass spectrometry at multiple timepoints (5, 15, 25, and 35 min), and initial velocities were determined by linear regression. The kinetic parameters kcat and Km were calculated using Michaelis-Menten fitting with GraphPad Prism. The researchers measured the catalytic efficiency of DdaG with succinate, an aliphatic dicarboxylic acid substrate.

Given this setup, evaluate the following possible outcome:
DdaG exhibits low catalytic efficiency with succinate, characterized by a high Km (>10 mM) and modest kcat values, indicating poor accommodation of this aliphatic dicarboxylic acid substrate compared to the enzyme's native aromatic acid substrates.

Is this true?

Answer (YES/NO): NO